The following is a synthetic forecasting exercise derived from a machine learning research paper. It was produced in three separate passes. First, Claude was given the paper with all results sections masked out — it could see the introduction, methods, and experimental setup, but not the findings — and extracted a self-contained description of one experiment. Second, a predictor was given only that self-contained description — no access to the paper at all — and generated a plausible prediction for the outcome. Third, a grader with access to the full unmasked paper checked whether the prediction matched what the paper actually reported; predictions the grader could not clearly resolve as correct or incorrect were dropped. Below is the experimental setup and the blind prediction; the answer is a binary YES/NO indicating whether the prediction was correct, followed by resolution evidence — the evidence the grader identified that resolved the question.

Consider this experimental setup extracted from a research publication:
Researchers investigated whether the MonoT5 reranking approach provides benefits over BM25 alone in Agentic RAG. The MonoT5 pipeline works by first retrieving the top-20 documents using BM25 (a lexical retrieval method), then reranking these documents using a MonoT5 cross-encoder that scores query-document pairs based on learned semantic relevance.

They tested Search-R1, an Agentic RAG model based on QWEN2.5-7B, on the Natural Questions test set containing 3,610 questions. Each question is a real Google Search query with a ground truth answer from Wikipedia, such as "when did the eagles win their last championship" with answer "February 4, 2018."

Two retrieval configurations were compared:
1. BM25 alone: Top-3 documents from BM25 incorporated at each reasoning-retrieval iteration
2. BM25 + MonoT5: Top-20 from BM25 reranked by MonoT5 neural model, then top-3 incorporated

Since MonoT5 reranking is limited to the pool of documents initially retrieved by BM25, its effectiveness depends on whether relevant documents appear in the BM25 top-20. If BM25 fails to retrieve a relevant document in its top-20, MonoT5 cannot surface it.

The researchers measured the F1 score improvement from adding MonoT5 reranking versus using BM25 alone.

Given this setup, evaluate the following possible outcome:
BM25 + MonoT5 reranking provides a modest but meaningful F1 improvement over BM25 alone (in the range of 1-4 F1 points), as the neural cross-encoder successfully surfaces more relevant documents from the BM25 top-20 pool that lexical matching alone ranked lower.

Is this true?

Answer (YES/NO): NO